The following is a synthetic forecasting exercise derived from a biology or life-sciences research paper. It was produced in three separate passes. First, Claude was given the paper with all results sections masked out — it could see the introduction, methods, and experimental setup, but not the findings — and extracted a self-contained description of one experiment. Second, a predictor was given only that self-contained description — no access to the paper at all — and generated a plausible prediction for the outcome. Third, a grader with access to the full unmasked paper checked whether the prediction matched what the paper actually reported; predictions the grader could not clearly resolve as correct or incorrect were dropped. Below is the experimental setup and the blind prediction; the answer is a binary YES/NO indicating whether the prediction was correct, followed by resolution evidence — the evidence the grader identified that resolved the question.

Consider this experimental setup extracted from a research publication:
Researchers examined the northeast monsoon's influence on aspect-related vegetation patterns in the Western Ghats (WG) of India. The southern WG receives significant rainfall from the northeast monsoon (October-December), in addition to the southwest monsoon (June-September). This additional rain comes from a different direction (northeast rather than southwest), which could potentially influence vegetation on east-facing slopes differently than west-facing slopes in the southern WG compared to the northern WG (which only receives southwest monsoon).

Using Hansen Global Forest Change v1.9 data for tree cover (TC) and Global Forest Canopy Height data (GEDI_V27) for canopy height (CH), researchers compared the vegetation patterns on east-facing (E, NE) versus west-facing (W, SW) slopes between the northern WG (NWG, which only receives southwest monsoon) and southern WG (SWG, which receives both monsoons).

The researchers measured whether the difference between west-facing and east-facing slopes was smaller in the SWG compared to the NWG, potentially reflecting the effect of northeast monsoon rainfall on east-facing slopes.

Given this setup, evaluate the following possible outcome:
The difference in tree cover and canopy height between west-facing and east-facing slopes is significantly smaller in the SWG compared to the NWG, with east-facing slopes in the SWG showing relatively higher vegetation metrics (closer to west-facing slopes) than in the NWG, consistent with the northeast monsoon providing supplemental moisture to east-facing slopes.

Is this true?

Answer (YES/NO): NO